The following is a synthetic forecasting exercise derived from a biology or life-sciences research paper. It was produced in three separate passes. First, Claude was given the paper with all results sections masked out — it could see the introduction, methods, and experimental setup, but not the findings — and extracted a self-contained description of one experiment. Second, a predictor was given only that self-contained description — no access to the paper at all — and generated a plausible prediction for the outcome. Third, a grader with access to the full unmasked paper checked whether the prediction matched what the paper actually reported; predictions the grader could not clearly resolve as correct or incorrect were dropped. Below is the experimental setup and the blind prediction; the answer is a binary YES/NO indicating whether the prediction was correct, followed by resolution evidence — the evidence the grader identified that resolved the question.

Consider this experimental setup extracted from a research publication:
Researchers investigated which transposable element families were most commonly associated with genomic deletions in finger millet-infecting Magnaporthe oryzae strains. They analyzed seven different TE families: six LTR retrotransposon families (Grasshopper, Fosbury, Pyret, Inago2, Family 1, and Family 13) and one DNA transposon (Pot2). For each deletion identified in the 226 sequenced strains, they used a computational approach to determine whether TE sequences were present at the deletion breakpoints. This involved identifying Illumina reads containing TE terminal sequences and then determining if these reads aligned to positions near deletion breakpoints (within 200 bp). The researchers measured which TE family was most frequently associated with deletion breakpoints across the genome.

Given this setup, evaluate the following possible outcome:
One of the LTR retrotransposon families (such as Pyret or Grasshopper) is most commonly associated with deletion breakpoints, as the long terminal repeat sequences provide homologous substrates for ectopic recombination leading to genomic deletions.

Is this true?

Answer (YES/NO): NO